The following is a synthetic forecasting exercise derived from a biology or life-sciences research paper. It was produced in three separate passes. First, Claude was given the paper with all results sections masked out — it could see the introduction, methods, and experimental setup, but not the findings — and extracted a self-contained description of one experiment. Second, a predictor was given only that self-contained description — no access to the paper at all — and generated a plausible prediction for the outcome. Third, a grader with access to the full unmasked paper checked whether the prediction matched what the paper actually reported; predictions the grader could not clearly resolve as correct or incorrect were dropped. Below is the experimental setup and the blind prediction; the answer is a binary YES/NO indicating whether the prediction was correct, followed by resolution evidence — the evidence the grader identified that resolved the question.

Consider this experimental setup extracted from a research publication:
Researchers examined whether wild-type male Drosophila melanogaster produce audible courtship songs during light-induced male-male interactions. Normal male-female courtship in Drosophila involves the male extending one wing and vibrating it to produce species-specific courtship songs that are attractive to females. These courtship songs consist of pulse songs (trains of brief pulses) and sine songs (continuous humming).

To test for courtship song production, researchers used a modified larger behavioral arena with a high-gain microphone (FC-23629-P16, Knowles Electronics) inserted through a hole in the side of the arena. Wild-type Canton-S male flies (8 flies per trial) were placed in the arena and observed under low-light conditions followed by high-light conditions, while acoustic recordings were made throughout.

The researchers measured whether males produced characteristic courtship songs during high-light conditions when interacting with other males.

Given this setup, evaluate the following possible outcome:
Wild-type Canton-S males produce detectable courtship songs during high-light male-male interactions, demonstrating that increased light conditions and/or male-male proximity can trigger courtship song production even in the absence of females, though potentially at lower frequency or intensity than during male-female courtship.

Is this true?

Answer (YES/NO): YES